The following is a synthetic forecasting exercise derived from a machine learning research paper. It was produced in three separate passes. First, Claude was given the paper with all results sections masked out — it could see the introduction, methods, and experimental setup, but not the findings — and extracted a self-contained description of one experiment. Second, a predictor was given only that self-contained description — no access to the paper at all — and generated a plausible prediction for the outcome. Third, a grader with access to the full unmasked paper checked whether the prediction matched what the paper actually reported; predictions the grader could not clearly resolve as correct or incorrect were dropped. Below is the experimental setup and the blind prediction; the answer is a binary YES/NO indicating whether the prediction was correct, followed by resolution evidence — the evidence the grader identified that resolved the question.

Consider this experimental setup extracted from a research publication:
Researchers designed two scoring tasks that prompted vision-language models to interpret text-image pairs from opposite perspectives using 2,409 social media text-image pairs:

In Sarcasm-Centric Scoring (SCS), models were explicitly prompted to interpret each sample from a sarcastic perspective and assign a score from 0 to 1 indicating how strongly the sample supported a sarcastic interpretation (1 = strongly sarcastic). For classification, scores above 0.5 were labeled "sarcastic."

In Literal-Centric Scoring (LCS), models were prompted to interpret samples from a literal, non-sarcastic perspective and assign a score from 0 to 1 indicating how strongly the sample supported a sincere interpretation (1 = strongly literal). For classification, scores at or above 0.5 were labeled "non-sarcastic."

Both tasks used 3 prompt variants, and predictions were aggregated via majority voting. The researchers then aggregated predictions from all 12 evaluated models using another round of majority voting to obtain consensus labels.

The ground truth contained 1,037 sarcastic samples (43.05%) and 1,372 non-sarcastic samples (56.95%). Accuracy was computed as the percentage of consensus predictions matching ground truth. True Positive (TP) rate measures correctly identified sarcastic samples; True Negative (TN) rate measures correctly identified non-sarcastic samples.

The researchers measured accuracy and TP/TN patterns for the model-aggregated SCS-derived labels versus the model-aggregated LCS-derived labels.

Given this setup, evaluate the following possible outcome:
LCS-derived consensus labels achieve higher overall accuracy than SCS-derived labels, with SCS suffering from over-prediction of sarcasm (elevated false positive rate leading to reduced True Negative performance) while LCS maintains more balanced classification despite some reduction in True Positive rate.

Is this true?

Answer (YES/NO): NO